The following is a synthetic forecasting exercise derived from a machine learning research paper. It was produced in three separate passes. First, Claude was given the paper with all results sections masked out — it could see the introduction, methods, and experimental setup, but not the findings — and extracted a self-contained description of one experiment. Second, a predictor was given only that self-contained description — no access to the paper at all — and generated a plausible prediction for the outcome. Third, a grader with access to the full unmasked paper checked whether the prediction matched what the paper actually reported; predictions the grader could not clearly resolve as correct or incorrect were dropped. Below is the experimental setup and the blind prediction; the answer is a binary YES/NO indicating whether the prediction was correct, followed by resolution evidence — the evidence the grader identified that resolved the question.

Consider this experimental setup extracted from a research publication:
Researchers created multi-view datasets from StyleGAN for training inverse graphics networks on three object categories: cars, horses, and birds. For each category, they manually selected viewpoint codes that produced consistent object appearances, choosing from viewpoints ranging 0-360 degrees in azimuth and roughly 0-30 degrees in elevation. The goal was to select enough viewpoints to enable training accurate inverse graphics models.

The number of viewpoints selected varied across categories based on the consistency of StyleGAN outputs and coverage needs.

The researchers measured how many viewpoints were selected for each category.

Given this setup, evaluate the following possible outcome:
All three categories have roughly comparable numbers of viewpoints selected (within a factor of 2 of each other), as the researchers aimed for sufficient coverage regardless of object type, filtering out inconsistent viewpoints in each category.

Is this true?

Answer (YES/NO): NO